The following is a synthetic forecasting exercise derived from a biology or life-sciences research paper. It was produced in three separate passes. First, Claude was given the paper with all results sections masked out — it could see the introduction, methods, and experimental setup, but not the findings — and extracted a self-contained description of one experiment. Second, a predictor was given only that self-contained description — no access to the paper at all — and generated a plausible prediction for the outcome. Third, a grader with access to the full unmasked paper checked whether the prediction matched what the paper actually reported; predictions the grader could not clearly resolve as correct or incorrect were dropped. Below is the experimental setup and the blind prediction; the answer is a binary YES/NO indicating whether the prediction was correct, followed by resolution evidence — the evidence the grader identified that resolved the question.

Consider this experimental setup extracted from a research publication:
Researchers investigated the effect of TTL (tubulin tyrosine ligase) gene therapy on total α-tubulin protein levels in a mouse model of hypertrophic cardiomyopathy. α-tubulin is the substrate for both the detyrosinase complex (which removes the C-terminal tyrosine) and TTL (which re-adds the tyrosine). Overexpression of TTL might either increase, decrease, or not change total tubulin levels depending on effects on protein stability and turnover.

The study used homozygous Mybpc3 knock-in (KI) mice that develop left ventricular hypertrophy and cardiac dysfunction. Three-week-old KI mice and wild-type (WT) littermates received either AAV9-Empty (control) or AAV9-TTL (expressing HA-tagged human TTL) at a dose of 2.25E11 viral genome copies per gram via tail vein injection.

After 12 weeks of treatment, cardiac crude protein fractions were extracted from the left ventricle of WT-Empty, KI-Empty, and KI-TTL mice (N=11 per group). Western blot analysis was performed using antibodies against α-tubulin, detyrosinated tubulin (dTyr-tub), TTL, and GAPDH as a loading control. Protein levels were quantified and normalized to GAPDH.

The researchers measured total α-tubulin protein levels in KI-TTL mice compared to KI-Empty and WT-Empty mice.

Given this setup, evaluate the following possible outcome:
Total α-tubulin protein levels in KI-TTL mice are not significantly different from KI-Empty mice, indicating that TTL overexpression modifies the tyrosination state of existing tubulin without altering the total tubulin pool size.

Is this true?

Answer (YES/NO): NO